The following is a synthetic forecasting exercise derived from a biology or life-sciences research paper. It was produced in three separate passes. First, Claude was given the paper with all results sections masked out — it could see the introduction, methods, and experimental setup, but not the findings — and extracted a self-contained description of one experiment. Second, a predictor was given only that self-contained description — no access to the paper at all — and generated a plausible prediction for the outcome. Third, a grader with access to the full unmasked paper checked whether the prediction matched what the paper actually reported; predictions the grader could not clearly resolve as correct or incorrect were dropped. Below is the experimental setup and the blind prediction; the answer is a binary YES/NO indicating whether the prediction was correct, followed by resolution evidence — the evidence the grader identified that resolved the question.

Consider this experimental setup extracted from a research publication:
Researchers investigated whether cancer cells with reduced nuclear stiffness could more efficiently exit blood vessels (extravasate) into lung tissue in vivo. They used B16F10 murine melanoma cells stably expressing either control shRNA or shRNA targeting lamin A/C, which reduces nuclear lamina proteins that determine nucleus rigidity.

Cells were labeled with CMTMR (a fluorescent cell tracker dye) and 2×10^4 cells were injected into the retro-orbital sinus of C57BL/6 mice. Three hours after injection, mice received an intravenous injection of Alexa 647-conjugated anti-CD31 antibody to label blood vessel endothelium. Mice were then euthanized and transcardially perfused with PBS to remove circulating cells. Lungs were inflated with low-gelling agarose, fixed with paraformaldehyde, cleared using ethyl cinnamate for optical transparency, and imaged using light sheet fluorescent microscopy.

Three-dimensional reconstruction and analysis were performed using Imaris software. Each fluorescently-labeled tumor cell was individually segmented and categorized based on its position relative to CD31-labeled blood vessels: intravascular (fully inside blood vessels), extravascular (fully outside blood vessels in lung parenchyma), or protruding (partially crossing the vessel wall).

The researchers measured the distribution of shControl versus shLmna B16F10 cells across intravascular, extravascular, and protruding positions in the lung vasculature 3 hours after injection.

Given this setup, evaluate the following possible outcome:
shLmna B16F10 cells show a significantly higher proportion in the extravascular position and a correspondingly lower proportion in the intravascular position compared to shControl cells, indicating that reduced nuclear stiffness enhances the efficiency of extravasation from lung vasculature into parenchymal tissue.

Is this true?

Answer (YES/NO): NO